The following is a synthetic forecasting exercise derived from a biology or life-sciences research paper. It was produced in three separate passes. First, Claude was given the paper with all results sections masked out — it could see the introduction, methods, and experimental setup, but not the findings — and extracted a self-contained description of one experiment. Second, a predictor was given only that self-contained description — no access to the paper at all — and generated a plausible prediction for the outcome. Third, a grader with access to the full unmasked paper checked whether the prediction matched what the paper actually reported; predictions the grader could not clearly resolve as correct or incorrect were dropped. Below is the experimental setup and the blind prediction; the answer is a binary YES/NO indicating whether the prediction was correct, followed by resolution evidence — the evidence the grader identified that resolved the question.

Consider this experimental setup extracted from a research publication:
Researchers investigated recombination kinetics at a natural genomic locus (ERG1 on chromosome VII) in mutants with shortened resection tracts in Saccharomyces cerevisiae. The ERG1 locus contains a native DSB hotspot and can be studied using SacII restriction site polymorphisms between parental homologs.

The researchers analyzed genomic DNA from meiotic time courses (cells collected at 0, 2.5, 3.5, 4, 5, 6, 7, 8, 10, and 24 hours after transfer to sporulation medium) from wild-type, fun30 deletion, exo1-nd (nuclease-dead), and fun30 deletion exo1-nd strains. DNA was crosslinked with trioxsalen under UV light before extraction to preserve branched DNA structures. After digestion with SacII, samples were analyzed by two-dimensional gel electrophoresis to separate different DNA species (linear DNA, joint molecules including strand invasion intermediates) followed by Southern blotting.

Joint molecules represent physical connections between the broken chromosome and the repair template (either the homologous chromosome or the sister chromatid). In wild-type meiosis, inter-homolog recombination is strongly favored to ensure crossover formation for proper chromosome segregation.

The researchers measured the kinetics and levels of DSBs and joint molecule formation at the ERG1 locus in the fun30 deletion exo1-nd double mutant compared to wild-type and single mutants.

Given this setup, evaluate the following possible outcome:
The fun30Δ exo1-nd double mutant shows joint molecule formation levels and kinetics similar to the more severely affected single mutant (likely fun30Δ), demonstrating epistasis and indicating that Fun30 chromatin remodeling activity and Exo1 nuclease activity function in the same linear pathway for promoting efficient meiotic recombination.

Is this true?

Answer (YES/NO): NO